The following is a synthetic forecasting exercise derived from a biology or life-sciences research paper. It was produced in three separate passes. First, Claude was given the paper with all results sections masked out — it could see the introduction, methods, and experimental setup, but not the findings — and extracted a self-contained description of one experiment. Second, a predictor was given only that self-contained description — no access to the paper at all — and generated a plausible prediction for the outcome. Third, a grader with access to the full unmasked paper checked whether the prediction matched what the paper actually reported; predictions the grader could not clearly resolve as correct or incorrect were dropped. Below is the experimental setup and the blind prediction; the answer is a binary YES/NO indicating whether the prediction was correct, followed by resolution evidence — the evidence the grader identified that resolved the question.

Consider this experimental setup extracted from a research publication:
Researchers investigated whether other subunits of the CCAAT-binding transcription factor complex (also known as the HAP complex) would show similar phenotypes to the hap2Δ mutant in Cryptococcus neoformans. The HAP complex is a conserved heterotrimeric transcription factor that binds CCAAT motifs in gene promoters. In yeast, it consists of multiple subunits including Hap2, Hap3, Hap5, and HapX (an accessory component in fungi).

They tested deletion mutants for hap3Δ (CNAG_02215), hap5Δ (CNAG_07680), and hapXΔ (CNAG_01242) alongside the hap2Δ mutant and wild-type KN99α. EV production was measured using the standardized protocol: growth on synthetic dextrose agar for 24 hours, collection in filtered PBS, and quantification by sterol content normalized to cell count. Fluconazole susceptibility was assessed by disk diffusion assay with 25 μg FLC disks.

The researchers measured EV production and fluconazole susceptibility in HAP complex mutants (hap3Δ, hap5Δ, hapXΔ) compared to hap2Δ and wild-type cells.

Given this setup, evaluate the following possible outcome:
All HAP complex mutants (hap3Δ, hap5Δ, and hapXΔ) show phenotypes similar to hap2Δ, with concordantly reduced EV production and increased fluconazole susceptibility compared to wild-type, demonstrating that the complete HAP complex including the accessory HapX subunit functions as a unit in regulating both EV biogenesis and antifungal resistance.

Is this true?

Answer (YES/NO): NO